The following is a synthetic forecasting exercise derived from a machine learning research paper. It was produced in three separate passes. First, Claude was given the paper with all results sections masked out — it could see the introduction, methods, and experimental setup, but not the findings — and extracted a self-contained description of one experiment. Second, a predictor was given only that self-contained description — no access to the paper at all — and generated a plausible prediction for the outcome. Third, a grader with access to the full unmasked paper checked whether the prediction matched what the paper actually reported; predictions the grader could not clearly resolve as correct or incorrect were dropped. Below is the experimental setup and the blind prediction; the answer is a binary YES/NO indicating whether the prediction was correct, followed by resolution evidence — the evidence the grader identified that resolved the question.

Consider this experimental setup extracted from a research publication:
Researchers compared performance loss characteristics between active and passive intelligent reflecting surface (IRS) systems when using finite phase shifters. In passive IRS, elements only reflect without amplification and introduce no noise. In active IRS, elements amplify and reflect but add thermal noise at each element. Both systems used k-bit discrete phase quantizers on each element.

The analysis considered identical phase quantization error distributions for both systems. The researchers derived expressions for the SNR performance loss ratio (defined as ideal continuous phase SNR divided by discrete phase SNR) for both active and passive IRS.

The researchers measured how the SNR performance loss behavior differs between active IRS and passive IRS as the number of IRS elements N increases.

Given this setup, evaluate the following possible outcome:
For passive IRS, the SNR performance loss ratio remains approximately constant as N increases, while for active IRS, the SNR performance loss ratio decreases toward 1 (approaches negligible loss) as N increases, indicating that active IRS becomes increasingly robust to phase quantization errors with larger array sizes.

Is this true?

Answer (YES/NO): NO